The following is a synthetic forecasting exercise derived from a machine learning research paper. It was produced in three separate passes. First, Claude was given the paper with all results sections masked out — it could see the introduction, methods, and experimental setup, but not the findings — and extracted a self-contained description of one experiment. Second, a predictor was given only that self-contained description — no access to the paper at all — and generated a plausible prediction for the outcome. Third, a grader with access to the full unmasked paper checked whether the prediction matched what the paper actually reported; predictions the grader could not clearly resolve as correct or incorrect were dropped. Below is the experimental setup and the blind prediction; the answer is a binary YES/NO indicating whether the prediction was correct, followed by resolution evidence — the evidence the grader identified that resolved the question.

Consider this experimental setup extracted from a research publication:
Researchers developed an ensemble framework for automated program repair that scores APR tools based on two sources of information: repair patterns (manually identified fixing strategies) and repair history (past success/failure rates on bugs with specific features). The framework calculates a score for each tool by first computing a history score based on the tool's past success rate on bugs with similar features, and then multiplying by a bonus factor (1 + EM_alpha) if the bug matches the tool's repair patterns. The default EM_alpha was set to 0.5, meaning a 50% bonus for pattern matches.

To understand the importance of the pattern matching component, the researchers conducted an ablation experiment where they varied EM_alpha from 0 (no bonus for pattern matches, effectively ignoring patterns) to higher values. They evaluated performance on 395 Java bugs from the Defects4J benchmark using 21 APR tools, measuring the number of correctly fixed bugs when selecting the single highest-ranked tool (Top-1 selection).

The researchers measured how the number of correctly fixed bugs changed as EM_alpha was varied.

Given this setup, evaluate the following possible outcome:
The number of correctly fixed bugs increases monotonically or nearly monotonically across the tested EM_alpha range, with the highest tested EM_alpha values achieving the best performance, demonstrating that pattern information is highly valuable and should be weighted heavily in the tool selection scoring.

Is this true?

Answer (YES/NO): NO